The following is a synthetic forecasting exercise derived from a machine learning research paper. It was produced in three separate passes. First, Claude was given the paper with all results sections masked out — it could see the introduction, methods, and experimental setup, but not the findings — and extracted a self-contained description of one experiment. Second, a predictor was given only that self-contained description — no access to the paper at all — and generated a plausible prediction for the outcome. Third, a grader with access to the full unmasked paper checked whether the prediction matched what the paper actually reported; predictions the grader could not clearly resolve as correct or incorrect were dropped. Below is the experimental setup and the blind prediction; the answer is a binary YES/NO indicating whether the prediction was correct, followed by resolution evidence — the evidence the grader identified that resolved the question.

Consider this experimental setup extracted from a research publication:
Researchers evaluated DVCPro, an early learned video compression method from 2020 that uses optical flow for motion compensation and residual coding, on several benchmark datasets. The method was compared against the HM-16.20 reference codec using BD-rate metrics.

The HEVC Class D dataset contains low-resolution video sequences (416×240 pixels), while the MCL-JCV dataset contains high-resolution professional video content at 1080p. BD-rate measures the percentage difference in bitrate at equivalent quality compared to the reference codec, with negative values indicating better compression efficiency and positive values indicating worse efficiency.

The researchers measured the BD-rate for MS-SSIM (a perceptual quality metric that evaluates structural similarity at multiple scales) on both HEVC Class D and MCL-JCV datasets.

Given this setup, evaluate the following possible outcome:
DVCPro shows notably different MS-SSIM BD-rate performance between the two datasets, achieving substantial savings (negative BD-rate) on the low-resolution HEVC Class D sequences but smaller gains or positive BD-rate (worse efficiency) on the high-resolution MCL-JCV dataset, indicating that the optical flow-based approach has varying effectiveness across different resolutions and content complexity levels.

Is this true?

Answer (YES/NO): NO